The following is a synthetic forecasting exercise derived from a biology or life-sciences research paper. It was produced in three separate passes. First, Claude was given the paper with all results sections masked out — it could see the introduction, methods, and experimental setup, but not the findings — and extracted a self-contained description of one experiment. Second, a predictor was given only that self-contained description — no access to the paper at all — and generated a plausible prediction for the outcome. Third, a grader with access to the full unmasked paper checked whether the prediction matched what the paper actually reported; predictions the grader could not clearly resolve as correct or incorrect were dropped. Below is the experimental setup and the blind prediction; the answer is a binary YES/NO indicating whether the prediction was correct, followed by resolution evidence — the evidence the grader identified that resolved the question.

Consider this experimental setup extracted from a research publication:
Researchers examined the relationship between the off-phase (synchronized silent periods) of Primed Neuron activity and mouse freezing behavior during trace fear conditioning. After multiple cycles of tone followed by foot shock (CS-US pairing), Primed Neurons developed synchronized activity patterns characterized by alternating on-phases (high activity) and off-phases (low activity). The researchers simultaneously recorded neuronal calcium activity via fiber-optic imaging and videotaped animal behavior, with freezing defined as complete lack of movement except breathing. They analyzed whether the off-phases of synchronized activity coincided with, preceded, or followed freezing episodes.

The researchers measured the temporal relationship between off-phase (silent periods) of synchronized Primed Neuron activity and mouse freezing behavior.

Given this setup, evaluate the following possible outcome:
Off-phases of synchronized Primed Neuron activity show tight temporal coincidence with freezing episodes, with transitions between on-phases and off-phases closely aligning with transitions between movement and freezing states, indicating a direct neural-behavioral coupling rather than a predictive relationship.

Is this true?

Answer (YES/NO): YES